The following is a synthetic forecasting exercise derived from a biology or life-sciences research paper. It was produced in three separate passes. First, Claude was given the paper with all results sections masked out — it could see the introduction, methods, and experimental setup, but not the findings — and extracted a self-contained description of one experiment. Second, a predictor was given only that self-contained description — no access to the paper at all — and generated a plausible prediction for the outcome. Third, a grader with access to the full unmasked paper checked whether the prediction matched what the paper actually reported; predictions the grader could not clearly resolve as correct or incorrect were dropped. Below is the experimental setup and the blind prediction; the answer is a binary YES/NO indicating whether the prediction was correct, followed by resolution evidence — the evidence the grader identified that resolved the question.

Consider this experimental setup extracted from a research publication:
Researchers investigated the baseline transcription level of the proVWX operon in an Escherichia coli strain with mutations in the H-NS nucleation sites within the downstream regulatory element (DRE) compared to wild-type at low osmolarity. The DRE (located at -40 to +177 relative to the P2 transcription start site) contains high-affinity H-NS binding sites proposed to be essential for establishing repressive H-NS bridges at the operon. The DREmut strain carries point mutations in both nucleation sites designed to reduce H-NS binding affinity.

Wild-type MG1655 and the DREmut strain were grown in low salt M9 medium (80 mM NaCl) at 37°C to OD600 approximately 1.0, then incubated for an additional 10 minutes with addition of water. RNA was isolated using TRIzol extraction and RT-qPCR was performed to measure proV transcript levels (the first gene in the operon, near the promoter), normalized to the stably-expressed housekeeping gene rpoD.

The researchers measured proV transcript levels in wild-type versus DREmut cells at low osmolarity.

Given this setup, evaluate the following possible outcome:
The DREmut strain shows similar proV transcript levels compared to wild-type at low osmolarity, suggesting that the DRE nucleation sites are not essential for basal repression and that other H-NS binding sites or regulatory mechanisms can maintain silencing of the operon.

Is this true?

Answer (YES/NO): NO